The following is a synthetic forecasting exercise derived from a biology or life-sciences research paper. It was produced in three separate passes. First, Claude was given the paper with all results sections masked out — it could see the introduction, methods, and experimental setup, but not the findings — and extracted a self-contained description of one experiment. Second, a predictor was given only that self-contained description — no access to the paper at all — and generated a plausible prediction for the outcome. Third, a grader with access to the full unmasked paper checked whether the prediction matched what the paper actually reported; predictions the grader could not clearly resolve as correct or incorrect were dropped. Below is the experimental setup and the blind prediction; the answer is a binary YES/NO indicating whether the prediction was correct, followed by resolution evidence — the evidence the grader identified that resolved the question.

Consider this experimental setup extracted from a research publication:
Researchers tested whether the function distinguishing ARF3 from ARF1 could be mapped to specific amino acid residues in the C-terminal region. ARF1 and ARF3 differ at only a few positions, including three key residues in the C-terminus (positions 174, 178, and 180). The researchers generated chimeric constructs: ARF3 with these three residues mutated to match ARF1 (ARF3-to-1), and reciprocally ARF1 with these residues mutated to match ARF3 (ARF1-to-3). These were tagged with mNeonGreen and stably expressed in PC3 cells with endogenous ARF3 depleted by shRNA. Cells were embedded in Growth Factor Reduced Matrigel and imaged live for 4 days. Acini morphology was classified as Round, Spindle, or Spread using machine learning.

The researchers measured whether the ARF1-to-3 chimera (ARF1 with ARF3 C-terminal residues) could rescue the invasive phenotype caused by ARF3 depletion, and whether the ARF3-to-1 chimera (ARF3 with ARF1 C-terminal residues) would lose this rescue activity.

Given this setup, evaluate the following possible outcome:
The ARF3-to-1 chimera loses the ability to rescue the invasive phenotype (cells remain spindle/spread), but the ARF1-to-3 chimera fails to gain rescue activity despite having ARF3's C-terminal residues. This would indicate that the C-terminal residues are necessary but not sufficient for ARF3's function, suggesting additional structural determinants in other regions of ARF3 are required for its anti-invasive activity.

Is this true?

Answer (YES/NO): NO